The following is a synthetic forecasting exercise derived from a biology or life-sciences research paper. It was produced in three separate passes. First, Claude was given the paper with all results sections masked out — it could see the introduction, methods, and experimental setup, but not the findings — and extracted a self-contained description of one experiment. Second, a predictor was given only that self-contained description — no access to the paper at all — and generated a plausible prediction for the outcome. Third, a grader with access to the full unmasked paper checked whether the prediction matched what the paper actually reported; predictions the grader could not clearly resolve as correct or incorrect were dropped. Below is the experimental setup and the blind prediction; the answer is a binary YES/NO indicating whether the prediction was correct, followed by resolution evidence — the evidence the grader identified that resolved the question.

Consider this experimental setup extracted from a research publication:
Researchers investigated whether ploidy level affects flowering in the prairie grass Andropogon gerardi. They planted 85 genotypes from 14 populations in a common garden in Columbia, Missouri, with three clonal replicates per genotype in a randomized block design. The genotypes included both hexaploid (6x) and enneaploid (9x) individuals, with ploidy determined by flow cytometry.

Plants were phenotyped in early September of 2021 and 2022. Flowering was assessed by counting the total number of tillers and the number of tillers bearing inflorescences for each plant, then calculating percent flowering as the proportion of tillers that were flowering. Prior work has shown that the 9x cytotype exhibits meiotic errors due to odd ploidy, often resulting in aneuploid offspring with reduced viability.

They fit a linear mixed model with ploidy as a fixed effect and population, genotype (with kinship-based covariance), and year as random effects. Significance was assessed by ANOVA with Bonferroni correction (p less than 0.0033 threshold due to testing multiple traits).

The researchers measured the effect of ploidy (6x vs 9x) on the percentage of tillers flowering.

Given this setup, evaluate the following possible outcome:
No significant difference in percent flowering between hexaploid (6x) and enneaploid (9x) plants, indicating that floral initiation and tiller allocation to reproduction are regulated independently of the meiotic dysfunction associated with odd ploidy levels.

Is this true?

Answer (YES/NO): YES